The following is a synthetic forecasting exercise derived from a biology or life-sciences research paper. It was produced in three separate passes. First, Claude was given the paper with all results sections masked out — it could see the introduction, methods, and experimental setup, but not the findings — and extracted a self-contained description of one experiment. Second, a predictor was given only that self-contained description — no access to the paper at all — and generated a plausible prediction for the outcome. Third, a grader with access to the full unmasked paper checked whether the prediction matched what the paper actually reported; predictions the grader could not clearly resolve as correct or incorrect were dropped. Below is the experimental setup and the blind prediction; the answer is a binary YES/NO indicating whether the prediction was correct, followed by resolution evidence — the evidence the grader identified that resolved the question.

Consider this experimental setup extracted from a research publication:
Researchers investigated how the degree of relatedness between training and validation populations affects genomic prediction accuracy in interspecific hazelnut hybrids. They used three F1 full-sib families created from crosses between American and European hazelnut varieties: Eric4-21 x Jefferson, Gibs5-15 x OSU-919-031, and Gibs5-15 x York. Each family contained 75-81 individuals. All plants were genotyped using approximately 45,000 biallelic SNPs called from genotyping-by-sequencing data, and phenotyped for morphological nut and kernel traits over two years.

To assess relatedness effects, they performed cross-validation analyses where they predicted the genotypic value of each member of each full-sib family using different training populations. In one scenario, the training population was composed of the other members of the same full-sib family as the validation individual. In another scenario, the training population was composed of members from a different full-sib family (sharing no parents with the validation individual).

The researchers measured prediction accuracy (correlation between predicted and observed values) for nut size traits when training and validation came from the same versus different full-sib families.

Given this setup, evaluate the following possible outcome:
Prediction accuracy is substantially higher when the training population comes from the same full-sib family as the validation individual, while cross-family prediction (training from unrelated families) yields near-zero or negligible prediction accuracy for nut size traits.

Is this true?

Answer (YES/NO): NO